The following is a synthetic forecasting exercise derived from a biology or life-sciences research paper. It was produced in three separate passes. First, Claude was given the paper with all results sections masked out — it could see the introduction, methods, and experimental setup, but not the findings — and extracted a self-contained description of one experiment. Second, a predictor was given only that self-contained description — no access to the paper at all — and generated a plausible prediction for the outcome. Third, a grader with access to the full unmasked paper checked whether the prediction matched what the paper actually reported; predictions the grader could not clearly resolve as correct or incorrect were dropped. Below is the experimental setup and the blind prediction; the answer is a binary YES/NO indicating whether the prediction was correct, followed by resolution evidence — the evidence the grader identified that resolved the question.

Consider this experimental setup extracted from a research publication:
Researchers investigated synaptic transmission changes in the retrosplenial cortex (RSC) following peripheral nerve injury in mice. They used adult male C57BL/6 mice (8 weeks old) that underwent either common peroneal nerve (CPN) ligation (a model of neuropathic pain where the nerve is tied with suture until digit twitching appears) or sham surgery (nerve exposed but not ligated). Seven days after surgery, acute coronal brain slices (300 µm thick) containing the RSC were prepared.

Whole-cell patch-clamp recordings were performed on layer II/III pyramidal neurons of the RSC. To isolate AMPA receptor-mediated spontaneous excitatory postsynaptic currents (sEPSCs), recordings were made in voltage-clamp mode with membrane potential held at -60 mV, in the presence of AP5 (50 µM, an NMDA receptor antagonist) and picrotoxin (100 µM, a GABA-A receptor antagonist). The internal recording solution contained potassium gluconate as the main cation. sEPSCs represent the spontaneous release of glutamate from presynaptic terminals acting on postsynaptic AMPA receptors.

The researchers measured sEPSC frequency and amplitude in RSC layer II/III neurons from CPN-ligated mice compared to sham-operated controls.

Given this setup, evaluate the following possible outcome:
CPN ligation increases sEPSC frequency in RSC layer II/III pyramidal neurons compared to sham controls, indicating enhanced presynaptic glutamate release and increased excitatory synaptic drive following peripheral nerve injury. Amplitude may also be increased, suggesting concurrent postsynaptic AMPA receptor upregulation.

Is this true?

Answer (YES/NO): NO